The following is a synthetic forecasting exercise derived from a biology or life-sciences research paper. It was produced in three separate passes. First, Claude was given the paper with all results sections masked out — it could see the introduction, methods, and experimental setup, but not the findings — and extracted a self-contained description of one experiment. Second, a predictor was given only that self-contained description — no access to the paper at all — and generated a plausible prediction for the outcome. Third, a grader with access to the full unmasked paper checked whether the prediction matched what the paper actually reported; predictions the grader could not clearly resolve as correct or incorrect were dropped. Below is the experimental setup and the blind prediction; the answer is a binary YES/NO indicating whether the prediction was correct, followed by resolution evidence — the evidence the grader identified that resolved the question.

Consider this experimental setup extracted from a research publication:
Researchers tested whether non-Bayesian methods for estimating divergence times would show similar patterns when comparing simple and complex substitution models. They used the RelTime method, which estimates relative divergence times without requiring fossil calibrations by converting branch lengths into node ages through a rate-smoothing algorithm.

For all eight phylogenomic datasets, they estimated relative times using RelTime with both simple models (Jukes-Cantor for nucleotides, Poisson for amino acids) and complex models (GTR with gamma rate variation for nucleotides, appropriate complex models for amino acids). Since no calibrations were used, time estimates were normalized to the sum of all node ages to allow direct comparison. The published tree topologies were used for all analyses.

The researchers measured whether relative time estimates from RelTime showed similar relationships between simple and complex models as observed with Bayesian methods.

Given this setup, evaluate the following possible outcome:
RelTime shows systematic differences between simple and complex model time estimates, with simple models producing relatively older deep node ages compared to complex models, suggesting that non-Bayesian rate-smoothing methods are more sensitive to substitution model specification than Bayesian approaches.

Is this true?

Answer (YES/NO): NO